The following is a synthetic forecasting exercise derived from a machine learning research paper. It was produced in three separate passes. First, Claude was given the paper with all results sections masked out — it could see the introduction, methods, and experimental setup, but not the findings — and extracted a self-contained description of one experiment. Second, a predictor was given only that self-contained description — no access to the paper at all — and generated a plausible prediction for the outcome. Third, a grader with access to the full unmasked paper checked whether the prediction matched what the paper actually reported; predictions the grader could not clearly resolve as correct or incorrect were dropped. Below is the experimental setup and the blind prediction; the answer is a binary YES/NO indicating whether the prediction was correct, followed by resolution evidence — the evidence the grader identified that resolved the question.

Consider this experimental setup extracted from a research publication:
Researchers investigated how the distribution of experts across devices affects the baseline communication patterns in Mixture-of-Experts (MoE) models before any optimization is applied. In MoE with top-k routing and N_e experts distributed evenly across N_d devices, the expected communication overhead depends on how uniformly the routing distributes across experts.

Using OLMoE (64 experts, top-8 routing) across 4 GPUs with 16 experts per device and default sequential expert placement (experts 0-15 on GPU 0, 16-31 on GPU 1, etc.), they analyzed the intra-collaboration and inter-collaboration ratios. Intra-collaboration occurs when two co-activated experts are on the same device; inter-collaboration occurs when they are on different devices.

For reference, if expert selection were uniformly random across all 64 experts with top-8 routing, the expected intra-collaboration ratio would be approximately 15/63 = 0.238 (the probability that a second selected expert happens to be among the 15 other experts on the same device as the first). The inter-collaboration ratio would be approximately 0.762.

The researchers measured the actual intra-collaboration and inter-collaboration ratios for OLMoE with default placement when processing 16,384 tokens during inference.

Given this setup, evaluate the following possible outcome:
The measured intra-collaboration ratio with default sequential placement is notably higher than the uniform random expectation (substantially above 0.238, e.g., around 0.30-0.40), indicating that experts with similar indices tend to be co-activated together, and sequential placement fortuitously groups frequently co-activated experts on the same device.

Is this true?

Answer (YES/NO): YES